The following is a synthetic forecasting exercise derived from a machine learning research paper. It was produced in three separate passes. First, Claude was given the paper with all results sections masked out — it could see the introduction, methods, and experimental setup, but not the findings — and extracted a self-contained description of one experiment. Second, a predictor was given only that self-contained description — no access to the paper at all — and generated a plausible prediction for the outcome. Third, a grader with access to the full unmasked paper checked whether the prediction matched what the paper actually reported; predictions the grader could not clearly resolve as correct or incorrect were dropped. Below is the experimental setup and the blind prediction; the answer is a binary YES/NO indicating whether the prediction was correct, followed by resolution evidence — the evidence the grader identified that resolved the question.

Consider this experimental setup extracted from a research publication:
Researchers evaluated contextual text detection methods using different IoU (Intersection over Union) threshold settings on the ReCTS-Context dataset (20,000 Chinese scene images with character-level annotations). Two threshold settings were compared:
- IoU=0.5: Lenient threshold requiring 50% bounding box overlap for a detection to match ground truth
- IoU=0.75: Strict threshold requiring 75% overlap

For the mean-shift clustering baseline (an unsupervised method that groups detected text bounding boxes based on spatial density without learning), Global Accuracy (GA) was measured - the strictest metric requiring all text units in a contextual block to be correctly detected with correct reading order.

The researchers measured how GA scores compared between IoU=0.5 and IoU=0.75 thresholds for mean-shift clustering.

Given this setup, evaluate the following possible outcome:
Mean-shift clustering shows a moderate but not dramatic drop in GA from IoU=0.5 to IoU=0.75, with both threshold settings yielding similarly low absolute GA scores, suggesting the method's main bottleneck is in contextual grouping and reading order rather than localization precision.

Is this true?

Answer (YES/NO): YES